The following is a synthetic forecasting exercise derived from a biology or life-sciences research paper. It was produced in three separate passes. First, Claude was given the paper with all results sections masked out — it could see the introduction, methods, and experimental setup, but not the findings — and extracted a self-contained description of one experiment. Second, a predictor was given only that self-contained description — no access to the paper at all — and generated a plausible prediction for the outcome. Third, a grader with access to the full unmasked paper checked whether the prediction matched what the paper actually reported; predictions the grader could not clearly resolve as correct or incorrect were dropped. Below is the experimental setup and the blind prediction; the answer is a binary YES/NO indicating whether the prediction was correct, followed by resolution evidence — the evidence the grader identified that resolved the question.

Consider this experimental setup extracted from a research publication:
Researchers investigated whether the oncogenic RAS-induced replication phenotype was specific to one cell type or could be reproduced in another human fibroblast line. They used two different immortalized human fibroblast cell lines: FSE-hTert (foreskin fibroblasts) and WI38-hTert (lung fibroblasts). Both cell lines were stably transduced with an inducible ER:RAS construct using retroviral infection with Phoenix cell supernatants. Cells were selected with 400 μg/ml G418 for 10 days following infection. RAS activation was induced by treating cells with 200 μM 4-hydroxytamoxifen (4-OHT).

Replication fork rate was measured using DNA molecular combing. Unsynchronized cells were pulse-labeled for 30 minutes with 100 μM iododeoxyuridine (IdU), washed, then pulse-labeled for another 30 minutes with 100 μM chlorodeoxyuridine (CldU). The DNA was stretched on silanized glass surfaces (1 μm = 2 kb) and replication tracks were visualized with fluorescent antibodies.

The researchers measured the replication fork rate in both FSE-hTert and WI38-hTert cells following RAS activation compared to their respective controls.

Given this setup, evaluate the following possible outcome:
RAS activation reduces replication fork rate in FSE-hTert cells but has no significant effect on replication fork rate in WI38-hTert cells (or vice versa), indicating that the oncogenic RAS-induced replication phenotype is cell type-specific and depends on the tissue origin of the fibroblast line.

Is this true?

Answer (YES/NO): NO